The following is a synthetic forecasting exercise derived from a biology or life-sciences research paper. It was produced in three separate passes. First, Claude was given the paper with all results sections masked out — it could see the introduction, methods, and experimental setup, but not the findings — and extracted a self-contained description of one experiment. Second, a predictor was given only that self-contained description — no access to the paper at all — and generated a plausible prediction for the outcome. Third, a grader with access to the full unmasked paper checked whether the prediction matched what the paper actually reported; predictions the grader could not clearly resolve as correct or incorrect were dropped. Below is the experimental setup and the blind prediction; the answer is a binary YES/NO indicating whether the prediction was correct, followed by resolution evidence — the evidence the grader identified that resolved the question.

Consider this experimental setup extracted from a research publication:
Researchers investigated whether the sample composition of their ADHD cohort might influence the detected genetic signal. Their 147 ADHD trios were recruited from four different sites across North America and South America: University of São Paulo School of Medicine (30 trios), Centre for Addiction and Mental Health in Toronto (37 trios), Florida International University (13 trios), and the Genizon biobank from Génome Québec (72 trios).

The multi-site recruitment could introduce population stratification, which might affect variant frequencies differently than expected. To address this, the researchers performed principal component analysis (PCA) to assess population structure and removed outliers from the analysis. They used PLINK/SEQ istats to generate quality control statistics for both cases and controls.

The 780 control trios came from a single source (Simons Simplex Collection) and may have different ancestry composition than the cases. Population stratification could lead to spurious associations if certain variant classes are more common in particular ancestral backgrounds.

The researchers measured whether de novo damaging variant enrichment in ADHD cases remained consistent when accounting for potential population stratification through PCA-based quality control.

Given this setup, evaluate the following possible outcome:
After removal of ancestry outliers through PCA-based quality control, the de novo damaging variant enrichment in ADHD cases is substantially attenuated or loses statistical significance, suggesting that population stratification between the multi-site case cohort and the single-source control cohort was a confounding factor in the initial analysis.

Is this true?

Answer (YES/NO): NO